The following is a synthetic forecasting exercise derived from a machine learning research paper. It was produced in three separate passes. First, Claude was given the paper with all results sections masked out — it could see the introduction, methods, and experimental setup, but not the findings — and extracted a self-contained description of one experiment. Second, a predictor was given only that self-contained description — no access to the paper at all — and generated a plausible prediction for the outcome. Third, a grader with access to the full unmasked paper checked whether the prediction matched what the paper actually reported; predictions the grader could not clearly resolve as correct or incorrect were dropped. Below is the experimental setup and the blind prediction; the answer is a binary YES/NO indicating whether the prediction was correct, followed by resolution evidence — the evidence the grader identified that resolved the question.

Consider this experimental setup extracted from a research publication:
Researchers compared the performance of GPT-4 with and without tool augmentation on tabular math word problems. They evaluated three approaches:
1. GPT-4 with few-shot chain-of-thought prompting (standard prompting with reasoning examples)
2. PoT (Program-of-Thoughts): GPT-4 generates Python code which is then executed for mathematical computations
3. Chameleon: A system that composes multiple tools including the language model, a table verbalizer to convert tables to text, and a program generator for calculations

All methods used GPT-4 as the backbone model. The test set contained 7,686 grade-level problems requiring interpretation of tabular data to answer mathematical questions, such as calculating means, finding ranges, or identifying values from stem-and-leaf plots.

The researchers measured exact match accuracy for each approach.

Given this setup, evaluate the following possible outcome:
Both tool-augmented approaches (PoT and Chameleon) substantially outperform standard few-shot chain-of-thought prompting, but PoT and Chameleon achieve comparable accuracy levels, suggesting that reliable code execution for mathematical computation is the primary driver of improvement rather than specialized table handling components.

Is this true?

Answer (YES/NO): NO